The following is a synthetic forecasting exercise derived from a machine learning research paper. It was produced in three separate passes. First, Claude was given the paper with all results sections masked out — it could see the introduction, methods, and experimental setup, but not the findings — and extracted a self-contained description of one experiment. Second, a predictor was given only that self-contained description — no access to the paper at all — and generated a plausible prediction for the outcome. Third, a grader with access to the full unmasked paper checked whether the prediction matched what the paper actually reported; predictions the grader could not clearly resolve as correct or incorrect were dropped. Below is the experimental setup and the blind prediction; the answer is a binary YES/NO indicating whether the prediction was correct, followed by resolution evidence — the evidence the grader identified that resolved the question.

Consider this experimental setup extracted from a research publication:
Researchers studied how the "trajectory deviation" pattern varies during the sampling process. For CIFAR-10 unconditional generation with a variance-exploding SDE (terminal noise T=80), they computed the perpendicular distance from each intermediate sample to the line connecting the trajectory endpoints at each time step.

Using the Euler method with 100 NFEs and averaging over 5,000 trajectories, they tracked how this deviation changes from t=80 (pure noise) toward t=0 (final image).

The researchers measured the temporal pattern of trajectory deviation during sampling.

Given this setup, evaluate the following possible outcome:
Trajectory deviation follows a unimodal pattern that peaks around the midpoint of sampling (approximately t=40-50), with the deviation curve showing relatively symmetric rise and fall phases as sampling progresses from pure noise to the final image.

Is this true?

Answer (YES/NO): NO